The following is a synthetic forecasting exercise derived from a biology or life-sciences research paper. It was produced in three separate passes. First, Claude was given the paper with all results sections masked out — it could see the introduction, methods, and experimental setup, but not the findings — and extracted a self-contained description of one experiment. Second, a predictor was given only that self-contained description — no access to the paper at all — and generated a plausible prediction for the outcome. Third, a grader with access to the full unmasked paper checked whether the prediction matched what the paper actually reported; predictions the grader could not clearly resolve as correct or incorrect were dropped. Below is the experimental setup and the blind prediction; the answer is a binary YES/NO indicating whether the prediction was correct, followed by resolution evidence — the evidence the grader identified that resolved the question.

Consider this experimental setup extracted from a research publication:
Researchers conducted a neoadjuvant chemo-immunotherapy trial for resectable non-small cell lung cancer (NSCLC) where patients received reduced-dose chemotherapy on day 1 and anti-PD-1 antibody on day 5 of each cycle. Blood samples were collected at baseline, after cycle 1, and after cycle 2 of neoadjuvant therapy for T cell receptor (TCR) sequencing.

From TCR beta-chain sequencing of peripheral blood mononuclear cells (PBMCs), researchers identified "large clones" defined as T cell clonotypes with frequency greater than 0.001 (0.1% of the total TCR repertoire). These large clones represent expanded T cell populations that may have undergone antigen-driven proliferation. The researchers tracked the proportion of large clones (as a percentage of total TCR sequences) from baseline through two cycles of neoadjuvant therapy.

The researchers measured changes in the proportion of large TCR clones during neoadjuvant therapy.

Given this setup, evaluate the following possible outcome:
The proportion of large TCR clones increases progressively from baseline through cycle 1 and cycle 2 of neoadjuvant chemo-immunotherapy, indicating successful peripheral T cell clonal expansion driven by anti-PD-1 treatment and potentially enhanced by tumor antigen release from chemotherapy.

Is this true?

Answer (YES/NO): YES